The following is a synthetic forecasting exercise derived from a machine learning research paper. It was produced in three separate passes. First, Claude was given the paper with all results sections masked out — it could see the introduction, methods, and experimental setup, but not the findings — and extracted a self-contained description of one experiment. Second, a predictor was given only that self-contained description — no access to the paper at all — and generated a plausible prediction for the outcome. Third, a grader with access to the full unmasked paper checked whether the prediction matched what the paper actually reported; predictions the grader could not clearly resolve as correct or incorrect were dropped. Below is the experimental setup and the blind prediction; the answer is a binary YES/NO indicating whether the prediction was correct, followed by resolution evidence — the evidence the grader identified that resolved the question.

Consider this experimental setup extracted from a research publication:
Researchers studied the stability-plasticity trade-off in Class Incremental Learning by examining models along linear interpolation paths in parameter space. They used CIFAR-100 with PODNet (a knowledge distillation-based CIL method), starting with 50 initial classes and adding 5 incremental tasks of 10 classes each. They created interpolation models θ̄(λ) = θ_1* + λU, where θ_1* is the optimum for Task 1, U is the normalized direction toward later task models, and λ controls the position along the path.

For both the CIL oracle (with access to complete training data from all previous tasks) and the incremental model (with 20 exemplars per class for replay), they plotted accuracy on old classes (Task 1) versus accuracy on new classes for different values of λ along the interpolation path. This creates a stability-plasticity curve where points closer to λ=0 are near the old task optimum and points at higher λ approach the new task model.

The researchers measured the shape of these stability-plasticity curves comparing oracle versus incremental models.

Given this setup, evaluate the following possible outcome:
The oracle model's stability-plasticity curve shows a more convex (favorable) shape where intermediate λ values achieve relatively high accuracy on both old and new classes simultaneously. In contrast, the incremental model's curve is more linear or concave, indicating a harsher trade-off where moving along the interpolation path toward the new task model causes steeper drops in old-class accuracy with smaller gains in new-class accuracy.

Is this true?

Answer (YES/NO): YES